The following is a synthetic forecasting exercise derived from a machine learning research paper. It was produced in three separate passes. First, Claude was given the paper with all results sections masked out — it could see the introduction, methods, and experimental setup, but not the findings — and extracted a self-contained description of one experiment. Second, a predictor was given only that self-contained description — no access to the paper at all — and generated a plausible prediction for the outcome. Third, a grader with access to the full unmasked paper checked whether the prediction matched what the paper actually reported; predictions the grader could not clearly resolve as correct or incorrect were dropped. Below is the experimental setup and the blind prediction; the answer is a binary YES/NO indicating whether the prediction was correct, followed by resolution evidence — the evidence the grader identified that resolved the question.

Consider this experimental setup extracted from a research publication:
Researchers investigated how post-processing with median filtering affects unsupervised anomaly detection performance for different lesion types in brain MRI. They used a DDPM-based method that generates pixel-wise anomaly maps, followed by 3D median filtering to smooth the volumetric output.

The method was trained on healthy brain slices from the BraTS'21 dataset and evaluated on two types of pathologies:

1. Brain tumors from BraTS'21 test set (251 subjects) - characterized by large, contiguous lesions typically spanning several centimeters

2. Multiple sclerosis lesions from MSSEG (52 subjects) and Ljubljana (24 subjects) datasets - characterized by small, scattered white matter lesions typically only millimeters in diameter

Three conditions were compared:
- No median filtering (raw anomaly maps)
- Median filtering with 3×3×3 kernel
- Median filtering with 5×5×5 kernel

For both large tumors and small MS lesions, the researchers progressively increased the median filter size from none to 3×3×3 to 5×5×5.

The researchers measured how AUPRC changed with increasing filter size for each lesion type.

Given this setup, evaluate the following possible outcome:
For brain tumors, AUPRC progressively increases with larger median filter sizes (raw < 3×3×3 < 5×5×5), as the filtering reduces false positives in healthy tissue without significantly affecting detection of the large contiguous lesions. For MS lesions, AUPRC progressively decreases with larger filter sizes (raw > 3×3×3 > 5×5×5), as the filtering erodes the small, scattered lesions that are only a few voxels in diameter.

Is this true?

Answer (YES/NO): NO